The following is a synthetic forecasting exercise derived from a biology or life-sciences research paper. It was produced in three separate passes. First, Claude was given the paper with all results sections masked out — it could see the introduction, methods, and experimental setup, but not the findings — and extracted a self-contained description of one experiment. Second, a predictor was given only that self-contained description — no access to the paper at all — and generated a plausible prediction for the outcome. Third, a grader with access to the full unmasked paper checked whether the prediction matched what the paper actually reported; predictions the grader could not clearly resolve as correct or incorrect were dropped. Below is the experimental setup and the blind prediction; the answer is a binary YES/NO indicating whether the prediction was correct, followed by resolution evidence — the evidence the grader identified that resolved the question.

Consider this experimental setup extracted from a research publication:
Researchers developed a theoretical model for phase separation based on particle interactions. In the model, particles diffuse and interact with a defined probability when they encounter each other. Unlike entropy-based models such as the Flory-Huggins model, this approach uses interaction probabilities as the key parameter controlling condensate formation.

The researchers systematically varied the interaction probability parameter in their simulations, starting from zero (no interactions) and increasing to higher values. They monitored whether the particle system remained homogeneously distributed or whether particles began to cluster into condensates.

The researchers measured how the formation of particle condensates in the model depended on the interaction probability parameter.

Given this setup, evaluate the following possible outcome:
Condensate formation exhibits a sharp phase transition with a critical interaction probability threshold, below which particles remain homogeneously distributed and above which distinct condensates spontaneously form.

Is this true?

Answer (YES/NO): YES